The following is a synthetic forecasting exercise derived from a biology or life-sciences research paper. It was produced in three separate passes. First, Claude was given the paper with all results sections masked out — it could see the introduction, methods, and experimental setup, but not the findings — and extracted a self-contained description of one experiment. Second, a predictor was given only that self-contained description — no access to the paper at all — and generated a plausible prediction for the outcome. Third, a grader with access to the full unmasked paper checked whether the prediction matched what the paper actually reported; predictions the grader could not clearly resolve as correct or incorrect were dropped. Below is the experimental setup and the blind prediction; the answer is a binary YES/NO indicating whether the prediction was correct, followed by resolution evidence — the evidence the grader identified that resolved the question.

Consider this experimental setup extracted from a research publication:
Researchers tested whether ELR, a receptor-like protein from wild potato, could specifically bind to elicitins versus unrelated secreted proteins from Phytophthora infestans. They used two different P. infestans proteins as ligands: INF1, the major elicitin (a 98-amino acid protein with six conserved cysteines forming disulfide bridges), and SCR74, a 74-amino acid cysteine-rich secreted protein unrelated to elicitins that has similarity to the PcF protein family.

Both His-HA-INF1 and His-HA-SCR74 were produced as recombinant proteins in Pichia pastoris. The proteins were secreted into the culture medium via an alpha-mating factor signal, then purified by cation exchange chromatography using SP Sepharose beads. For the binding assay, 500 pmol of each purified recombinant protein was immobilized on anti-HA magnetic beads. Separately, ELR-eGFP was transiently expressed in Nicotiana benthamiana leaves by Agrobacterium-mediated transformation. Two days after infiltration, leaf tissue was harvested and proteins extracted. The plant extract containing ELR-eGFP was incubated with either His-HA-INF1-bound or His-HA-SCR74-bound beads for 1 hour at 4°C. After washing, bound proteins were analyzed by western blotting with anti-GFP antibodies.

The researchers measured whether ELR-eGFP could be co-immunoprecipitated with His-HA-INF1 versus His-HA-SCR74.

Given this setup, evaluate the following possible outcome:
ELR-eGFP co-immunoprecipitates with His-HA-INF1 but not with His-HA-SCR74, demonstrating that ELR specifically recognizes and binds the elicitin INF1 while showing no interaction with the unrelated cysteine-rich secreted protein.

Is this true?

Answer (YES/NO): YES